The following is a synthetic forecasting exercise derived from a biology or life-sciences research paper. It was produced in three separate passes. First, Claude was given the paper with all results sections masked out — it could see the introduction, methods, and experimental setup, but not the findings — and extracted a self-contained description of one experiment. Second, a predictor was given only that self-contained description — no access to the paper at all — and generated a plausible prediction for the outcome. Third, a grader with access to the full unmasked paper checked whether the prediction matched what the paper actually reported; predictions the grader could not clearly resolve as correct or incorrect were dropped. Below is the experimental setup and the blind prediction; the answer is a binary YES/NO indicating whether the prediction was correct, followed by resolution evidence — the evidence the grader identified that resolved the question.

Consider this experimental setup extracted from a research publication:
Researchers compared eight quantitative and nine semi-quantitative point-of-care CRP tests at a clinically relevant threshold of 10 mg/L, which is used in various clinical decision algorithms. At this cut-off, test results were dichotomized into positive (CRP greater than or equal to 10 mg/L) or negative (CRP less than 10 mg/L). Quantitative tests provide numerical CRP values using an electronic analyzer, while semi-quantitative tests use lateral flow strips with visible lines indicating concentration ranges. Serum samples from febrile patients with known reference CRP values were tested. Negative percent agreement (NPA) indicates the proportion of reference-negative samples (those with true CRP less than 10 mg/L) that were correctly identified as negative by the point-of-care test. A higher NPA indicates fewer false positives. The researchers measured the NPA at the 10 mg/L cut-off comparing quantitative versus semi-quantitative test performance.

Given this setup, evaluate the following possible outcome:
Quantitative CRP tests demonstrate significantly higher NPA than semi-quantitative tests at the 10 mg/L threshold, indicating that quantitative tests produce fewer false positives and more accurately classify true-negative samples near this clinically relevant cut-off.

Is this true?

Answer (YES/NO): YES